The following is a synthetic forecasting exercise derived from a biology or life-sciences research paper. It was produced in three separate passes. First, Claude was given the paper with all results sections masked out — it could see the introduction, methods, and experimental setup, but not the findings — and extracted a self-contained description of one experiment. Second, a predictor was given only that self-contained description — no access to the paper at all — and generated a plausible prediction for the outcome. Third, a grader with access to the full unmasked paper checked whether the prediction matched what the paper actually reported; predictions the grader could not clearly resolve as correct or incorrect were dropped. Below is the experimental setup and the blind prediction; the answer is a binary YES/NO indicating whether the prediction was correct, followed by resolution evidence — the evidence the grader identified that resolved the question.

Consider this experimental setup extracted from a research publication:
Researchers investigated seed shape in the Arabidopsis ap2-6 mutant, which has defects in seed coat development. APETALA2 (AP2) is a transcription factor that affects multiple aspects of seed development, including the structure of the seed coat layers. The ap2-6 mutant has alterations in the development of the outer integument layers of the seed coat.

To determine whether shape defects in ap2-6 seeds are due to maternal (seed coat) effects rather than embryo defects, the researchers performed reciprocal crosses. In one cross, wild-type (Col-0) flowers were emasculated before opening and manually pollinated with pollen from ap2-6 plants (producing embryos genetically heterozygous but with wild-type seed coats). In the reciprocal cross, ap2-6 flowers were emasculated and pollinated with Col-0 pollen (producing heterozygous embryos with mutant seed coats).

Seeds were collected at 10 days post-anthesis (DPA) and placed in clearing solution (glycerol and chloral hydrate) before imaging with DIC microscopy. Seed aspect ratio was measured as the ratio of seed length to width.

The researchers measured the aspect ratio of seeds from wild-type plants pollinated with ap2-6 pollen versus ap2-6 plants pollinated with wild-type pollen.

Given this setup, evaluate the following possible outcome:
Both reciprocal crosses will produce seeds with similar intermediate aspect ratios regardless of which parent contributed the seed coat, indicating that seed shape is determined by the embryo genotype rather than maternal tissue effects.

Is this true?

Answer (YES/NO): NO